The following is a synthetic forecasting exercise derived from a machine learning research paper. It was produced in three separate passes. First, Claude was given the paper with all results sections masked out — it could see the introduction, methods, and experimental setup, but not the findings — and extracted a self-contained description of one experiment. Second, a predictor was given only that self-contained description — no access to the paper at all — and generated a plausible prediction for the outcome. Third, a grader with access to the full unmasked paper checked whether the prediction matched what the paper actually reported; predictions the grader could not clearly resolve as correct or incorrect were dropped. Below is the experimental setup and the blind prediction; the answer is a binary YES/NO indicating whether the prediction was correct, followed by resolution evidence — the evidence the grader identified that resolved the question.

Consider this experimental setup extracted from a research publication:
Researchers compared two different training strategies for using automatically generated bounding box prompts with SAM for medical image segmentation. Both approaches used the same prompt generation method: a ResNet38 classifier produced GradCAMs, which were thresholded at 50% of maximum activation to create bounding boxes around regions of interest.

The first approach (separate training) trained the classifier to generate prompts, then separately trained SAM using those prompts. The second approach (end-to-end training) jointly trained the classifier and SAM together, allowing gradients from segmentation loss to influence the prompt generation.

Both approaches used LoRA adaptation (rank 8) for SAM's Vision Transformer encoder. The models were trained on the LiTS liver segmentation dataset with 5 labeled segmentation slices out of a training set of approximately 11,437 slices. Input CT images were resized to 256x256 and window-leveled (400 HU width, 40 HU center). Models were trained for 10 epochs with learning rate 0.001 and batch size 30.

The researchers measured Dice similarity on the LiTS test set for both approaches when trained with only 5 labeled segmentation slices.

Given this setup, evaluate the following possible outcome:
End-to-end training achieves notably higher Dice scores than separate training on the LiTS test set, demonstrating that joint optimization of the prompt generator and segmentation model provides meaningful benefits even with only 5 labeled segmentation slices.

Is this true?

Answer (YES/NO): YES